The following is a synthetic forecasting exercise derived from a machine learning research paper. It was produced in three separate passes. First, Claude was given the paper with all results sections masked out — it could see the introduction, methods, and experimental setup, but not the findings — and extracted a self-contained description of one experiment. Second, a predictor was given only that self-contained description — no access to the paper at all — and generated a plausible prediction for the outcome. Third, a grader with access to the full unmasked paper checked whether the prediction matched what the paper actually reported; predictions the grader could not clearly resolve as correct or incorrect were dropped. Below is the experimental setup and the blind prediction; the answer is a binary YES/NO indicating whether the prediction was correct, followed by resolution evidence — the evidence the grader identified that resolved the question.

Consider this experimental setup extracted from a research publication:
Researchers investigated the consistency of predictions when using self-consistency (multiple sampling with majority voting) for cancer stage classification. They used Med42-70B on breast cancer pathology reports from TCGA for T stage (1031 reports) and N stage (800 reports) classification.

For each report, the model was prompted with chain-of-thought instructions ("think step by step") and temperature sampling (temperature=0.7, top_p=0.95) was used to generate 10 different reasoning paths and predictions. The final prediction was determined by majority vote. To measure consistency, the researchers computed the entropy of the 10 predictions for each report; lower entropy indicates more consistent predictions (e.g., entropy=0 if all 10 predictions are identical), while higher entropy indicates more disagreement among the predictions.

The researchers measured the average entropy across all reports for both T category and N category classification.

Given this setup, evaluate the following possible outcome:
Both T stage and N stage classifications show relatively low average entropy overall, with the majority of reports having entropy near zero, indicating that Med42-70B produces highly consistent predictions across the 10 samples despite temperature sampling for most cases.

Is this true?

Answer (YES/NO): YES